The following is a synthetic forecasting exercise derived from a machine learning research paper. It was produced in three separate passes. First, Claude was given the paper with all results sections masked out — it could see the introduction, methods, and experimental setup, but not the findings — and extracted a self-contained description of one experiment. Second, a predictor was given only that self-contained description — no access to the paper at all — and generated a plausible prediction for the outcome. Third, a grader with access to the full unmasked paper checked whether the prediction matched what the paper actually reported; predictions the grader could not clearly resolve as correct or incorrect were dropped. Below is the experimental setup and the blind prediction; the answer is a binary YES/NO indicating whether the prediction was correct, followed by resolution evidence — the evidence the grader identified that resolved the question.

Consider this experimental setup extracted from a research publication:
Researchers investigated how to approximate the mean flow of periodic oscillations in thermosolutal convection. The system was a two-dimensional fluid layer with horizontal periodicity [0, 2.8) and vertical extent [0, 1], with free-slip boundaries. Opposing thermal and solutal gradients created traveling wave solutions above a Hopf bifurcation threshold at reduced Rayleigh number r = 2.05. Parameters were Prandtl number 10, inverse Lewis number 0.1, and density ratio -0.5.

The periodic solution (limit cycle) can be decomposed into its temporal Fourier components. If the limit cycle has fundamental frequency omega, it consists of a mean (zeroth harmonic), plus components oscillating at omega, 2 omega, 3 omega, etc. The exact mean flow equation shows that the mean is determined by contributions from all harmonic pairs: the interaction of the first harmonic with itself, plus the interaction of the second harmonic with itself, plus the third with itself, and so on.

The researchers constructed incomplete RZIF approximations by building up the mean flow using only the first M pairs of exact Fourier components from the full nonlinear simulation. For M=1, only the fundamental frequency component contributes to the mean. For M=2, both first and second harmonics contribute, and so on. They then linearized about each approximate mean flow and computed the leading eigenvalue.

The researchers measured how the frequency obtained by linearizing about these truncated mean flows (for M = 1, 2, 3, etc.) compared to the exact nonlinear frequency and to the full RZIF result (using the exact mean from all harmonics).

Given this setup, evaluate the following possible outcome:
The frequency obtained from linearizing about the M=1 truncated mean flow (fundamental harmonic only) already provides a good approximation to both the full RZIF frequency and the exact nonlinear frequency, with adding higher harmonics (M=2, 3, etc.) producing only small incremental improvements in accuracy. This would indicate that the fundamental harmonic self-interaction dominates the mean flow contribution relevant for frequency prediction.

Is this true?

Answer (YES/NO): NO